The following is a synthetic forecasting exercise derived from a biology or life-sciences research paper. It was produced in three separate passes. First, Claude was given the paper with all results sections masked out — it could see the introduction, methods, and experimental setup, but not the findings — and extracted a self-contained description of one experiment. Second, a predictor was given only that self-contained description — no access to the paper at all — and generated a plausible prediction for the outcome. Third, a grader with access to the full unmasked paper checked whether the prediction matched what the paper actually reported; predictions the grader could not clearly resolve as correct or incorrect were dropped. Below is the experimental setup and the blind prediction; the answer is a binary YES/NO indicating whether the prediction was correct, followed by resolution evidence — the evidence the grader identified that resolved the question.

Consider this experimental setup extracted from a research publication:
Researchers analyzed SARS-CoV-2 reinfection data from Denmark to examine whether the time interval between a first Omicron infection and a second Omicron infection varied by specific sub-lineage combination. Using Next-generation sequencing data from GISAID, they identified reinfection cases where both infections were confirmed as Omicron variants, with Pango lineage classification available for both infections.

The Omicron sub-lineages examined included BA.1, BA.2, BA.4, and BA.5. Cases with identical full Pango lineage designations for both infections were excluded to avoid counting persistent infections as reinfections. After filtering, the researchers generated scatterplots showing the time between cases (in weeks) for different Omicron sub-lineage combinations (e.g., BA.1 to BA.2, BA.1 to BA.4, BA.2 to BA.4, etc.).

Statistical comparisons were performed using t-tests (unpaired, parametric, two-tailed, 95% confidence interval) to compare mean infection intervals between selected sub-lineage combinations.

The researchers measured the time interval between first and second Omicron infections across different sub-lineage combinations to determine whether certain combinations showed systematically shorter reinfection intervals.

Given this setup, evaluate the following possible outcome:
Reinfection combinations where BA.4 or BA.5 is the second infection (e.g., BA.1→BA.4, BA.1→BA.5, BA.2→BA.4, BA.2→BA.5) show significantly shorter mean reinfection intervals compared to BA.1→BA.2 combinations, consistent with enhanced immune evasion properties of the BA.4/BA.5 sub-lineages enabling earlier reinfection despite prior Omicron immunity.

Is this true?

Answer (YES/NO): NO